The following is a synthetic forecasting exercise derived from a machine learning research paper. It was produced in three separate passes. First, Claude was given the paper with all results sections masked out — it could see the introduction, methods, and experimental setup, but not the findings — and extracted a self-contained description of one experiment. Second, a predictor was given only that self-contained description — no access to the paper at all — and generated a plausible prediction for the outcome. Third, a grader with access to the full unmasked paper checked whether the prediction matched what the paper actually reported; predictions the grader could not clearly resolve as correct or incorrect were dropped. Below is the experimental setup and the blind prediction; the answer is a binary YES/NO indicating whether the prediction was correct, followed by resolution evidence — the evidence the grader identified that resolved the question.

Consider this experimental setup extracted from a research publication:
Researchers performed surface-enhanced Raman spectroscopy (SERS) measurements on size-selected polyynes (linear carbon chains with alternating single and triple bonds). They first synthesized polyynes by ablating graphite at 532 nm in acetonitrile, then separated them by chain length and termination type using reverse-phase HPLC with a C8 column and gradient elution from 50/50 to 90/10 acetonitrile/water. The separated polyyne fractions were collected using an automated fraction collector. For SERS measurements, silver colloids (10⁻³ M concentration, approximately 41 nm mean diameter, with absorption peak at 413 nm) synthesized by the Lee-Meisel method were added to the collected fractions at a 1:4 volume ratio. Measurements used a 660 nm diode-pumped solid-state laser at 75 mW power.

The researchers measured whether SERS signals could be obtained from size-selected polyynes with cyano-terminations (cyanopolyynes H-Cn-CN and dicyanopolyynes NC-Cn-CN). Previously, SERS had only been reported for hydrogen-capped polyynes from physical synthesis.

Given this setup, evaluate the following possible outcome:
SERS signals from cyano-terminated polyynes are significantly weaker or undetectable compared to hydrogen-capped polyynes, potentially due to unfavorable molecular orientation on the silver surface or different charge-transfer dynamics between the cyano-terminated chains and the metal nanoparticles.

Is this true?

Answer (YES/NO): NO